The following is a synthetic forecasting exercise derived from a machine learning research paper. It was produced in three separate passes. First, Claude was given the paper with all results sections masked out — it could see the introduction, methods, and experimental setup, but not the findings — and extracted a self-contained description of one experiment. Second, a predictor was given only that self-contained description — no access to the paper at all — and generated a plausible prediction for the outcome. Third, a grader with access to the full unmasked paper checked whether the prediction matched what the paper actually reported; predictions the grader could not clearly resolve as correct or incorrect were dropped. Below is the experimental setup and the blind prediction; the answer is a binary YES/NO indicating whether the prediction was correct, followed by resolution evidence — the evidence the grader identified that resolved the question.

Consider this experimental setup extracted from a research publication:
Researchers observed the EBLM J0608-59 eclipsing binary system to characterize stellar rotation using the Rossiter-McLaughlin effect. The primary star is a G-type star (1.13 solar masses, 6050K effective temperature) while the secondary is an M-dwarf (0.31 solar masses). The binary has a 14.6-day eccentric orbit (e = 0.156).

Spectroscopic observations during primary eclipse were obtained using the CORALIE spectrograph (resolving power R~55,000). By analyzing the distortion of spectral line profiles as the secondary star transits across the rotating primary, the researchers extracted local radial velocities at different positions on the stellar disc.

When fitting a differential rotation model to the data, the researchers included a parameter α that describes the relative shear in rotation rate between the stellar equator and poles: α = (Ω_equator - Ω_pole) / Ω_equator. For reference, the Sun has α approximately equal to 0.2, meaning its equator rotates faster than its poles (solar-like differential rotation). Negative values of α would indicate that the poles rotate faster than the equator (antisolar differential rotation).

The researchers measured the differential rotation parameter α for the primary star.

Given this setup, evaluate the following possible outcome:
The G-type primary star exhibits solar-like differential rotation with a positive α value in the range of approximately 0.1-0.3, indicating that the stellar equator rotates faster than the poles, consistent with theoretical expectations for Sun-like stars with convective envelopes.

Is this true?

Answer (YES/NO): NO